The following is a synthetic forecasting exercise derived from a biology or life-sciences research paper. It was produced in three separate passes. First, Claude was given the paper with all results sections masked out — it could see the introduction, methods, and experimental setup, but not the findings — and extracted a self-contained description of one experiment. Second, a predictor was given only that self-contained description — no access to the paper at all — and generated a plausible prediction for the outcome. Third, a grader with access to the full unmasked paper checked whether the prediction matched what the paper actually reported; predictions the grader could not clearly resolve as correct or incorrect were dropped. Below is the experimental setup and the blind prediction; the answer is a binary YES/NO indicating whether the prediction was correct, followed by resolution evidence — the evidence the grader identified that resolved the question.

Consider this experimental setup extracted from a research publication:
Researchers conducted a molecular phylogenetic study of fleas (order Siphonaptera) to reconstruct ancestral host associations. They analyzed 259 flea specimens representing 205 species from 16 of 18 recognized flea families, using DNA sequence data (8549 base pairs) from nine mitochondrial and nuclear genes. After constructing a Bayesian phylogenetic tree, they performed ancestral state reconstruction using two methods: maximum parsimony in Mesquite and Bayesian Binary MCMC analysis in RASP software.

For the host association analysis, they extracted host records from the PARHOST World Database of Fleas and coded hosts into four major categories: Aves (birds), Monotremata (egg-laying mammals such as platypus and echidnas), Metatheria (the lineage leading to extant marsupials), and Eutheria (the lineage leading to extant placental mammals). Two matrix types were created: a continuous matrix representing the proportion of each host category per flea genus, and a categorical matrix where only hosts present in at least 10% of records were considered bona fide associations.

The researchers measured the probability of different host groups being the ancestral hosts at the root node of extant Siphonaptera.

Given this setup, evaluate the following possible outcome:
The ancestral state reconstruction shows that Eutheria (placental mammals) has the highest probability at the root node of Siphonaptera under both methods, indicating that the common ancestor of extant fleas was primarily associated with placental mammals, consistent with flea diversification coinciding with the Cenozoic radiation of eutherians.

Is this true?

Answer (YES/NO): NO